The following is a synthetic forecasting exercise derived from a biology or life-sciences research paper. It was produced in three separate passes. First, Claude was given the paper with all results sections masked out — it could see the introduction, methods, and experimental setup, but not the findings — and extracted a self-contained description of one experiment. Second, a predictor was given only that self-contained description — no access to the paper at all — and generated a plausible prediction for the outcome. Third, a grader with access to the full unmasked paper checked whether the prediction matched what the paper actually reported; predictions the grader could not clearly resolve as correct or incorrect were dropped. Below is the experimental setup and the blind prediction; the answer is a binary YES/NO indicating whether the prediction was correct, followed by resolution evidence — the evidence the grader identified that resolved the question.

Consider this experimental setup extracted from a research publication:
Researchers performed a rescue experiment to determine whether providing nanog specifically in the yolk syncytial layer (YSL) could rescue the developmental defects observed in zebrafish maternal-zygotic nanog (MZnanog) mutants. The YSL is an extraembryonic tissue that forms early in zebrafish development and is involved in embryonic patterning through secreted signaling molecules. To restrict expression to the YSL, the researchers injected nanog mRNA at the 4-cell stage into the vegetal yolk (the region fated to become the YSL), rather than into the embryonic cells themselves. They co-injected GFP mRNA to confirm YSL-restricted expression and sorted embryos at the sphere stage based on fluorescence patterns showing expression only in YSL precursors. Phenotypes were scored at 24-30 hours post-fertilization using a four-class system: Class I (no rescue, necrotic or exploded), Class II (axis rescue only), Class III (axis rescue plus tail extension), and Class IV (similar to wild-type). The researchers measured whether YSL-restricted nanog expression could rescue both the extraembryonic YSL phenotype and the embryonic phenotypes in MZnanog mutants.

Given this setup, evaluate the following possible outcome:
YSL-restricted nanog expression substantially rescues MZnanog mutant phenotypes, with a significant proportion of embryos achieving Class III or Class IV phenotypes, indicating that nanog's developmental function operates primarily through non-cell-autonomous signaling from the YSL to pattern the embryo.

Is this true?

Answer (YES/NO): YES